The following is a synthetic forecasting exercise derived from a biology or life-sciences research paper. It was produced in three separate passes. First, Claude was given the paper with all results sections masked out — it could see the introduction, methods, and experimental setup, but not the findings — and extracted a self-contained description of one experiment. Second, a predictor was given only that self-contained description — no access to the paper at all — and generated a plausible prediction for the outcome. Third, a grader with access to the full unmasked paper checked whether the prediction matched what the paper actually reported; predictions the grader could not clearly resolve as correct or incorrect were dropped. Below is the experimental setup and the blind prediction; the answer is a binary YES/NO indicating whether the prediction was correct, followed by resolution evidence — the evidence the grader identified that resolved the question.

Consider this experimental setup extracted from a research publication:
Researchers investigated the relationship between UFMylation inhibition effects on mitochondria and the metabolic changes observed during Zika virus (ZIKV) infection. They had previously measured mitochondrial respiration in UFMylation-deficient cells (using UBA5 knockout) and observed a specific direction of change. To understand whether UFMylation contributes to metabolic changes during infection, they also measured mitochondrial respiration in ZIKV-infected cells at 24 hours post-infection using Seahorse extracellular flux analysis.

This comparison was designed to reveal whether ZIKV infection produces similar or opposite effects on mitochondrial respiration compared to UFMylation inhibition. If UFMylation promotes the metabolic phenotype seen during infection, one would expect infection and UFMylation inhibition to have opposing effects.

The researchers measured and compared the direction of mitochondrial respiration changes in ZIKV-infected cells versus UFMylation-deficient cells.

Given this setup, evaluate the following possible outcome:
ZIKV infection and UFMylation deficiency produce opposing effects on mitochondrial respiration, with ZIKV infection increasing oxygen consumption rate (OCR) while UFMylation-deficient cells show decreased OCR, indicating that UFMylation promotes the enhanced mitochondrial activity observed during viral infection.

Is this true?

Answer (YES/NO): YES